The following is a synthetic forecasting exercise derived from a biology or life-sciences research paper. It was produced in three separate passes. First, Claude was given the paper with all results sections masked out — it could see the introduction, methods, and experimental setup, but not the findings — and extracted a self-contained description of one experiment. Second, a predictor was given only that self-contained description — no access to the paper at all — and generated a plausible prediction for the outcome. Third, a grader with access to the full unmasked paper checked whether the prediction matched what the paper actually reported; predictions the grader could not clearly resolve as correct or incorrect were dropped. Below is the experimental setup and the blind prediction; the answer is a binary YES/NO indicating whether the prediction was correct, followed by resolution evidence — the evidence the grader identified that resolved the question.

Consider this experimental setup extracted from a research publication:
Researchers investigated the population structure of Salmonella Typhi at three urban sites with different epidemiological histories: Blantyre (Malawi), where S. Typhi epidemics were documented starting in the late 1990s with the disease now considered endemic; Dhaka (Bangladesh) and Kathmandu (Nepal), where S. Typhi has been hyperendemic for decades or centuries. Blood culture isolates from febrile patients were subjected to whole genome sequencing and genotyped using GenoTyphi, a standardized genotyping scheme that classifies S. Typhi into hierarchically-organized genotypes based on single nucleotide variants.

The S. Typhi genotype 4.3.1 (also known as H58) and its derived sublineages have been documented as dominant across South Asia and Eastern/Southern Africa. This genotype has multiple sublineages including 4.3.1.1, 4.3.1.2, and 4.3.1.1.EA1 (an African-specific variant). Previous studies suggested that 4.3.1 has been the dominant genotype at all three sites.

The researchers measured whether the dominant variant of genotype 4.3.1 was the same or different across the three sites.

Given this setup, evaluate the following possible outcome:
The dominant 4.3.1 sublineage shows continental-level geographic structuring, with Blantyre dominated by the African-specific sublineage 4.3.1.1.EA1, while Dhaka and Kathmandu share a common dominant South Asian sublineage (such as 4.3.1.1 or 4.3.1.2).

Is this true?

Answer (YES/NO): NO